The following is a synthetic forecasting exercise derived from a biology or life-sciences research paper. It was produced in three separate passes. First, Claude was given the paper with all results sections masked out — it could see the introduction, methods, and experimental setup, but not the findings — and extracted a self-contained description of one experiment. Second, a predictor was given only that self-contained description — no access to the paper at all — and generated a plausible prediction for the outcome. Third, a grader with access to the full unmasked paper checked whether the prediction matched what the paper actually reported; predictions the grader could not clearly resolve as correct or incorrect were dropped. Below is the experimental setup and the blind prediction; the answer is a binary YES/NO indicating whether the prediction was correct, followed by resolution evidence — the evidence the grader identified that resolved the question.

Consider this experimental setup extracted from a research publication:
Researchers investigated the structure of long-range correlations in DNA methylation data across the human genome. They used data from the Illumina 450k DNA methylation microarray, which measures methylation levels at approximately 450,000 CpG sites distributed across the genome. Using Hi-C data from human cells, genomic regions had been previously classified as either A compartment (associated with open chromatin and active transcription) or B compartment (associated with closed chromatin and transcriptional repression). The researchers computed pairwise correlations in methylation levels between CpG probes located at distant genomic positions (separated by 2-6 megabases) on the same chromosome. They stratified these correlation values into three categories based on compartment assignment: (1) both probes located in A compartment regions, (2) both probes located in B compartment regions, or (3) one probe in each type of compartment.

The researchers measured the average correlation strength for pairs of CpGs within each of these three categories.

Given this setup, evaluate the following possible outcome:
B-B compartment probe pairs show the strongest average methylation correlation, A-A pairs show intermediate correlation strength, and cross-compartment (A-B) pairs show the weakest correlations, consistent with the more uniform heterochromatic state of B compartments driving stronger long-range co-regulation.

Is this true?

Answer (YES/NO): NO